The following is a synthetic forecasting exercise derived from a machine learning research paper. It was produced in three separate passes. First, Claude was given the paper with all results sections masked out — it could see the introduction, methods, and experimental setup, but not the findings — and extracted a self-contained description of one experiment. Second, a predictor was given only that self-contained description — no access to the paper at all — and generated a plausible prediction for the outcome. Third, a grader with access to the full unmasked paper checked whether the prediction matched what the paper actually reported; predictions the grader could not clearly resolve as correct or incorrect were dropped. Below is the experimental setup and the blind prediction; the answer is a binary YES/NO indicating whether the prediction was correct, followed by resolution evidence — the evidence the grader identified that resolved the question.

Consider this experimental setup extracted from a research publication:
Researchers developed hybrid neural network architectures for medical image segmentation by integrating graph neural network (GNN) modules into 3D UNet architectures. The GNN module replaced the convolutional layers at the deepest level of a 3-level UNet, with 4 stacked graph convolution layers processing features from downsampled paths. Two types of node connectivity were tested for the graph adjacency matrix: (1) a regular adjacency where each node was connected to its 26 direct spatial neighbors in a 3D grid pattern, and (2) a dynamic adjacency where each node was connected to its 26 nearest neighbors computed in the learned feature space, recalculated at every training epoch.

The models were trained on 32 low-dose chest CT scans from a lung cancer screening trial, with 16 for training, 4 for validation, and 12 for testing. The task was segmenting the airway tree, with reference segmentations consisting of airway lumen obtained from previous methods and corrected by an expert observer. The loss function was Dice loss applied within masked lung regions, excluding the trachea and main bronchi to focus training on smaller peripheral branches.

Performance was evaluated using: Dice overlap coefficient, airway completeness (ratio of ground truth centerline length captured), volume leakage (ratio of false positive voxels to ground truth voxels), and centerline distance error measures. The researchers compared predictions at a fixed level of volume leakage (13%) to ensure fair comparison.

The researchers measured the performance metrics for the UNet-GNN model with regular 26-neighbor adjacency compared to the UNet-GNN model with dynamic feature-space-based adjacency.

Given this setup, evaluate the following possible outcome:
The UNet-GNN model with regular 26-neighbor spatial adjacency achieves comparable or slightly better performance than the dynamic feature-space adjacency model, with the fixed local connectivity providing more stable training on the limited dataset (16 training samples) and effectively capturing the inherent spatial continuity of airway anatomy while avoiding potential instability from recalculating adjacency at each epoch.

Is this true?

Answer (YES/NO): YES